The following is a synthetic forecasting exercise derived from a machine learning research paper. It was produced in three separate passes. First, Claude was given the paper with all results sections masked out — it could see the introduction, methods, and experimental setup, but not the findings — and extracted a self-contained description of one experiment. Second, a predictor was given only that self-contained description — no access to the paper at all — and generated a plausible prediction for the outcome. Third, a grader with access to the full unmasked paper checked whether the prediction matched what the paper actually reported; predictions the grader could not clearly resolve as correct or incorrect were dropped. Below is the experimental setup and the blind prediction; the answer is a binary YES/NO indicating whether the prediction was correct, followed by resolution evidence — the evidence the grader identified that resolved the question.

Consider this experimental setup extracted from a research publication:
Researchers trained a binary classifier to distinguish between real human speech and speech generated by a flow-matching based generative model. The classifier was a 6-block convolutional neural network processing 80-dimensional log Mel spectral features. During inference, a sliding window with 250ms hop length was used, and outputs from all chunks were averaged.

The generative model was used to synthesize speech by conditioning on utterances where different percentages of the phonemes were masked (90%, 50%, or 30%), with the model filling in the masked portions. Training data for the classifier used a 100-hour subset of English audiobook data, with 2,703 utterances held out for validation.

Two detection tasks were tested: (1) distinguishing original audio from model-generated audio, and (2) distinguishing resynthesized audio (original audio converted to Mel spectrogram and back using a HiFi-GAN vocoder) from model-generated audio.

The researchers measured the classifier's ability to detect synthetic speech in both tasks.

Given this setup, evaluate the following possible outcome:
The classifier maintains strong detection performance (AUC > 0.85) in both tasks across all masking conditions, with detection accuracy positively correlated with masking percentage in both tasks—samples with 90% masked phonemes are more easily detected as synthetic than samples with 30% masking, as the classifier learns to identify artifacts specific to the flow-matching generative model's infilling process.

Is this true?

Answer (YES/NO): NO